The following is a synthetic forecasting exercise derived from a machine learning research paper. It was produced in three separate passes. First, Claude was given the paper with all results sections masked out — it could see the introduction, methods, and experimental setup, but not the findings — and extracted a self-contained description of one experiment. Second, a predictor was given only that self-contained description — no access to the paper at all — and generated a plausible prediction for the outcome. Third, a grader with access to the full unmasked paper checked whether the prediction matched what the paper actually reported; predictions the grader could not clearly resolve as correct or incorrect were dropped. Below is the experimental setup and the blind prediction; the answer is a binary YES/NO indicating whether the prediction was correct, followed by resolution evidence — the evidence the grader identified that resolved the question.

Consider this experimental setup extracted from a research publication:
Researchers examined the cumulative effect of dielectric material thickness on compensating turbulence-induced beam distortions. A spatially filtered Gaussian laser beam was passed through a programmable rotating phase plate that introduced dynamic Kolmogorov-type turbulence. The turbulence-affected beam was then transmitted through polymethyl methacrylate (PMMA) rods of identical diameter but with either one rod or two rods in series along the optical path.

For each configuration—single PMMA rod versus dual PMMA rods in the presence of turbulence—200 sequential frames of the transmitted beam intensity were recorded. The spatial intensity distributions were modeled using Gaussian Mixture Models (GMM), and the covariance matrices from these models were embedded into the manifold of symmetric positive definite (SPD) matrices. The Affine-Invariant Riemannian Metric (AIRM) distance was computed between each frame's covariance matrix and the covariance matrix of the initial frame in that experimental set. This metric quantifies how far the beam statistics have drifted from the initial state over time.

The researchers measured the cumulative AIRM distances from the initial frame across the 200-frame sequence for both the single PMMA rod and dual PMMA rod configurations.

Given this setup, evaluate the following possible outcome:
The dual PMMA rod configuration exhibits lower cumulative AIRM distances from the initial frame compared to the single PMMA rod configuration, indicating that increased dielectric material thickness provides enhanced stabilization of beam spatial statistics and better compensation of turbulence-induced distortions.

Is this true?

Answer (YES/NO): YES